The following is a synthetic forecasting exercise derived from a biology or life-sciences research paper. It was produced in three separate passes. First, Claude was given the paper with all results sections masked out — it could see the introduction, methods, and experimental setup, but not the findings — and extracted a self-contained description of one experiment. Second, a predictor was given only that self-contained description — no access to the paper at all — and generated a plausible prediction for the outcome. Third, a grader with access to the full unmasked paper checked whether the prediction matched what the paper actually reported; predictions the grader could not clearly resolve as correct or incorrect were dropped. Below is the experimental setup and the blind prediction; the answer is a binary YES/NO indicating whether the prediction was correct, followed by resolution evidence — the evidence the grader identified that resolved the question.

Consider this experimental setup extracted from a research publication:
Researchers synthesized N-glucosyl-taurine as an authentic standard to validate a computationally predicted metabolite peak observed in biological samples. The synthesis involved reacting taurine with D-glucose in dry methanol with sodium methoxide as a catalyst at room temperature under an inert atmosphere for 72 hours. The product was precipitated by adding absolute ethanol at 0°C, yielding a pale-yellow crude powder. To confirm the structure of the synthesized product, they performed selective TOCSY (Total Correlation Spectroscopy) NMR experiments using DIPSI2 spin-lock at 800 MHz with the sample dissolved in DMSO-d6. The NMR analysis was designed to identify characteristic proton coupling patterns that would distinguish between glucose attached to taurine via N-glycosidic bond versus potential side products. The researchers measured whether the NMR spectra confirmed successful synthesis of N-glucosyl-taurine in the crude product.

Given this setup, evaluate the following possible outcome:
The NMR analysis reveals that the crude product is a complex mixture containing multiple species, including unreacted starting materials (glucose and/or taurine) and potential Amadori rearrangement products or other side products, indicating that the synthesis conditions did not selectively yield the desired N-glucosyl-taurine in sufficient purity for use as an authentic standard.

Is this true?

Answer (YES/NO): NO